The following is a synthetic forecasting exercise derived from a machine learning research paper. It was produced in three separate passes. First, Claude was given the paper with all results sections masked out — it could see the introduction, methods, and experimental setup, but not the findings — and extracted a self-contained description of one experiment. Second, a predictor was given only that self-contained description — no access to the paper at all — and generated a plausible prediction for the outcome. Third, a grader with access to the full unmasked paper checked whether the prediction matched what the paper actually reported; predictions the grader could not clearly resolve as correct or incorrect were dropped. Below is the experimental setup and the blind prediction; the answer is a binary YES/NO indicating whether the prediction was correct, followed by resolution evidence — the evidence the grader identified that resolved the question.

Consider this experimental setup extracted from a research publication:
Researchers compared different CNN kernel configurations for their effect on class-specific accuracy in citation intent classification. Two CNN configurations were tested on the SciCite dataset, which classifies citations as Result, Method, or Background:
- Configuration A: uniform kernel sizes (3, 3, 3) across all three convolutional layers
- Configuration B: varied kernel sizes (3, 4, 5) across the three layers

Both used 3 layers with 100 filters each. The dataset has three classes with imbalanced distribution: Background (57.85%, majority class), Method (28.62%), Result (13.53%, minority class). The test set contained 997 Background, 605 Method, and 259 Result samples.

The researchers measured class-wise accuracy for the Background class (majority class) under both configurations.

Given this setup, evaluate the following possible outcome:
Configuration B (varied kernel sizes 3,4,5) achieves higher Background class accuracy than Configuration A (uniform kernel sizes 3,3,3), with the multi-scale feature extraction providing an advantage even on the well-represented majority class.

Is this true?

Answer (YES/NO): NO